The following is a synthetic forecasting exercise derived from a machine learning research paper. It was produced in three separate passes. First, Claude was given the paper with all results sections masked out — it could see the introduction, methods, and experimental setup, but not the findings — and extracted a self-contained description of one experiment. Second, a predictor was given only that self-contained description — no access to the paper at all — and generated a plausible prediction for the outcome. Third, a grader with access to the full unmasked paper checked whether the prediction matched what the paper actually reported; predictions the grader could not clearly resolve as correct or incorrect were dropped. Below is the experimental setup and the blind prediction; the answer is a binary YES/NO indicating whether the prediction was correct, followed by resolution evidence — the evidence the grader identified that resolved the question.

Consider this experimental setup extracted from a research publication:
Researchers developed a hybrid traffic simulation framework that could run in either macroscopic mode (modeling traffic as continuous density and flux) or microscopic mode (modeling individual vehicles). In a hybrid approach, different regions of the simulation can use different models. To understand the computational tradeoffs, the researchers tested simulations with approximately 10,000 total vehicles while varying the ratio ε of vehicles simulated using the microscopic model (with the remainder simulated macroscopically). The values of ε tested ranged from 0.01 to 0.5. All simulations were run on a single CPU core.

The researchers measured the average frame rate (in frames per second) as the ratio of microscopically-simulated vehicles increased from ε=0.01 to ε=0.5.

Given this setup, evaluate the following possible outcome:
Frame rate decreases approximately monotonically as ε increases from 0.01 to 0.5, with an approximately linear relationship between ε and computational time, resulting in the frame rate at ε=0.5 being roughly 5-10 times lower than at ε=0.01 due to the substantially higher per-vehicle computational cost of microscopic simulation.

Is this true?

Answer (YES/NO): YES